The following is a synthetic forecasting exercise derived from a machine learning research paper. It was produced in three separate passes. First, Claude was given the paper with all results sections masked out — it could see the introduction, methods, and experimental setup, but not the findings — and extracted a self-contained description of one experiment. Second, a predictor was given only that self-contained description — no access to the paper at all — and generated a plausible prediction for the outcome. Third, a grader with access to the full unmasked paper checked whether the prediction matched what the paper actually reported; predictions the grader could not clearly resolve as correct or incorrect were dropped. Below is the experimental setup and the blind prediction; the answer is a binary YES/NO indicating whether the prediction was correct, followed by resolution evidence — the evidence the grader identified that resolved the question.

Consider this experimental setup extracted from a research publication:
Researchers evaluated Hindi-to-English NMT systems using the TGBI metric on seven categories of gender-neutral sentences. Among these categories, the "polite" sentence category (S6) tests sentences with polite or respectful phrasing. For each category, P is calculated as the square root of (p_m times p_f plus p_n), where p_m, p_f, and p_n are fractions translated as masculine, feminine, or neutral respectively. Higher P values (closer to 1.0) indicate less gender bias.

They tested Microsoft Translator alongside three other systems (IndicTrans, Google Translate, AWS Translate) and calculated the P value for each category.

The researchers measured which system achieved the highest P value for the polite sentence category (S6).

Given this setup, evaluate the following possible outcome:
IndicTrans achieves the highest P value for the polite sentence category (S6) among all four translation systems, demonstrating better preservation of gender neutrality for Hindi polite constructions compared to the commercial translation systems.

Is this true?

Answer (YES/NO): NO